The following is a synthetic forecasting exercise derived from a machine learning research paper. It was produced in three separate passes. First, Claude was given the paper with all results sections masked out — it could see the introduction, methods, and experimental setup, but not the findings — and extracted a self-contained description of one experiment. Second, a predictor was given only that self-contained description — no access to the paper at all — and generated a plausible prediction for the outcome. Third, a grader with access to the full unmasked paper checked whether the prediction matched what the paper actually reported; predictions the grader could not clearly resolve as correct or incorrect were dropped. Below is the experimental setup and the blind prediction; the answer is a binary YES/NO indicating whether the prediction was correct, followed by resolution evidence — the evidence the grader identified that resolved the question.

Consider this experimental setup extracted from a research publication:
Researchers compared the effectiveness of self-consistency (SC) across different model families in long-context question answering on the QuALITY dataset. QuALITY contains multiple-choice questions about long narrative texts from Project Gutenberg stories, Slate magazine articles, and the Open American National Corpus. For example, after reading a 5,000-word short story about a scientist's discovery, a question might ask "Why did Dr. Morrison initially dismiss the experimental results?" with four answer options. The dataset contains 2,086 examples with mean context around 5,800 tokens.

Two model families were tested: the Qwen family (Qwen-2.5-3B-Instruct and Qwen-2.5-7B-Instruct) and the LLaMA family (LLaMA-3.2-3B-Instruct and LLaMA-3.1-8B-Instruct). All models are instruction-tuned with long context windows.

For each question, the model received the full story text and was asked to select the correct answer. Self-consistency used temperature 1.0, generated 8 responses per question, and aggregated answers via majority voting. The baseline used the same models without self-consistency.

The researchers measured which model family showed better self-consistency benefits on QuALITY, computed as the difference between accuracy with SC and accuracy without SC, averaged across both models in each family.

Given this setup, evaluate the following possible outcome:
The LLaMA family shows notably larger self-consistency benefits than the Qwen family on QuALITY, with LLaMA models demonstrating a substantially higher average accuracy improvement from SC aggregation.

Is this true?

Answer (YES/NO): YES